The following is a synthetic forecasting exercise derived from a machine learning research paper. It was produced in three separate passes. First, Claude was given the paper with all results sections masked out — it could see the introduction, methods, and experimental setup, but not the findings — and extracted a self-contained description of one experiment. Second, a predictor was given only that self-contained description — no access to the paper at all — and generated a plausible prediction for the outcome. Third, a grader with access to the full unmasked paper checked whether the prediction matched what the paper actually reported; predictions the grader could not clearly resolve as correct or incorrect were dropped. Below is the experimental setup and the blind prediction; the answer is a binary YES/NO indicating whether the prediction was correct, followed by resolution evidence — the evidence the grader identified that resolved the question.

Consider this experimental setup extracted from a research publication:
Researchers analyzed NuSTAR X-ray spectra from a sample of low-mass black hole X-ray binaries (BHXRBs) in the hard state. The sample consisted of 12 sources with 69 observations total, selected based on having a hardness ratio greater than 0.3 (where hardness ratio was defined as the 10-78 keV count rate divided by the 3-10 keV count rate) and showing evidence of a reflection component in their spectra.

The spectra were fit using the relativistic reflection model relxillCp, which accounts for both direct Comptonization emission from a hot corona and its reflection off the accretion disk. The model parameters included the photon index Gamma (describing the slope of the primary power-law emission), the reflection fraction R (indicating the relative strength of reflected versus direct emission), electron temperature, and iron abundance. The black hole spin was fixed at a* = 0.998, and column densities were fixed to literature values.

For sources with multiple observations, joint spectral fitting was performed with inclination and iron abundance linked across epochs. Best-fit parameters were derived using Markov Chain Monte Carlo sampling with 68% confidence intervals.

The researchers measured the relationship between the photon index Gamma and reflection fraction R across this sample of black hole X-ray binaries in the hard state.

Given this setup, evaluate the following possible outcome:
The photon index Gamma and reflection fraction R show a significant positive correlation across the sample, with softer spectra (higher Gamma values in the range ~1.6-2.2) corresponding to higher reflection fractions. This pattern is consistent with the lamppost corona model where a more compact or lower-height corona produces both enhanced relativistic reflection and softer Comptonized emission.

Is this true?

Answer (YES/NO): NO